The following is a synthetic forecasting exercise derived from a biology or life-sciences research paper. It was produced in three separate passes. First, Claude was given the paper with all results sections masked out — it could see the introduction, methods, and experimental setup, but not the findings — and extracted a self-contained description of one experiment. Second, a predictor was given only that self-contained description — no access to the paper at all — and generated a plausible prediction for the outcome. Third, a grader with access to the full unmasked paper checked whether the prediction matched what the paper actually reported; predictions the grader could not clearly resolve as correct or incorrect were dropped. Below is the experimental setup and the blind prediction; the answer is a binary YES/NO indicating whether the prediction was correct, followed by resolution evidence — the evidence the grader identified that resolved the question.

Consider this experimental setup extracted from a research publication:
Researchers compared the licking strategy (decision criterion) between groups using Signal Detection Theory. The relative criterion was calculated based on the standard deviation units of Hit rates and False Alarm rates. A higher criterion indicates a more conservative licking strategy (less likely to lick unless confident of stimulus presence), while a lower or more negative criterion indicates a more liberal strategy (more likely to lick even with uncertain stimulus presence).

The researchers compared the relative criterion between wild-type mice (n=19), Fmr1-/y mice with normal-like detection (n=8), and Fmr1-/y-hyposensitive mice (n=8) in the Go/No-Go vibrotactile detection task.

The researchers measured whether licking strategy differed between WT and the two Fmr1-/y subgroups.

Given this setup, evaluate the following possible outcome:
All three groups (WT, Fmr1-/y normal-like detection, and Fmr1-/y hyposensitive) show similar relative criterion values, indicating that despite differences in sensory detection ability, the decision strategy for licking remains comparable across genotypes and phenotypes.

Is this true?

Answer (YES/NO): YES